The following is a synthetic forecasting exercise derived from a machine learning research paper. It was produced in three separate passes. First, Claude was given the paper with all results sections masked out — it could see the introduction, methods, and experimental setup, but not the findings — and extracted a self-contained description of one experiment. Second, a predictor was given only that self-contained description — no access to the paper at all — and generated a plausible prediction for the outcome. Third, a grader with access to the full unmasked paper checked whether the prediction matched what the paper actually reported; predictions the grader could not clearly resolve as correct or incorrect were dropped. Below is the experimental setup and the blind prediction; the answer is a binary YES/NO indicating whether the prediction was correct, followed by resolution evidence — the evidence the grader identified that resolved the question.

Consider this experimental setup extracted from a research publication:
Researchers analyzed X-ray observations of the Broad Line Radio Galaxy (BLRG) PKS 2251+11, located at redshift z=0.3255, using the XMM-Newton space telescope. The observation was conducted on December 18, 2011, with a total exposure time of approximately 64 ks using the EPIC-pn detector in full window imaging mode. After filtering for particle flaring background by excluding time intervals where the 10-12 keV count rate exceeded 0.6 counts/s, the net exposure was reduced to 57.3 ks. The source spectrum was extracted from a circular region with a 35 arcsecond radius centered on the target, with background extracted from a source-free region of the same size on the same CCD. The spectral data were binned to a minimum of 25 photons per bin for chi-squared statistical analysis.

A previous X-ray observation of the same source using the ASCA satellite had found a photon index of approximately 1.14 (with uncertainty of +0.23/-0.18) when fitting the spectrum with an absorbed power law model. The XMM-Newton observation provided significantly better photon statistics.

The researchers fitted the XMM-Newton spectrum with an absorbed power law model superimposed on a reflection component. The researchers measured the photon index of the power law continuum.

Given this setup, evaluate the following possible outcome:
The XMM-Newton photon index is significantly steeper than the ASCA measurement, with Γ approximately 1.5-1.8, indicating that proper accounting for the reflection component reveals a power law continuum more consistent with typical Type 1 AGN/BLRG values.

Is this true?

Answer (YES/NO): YES